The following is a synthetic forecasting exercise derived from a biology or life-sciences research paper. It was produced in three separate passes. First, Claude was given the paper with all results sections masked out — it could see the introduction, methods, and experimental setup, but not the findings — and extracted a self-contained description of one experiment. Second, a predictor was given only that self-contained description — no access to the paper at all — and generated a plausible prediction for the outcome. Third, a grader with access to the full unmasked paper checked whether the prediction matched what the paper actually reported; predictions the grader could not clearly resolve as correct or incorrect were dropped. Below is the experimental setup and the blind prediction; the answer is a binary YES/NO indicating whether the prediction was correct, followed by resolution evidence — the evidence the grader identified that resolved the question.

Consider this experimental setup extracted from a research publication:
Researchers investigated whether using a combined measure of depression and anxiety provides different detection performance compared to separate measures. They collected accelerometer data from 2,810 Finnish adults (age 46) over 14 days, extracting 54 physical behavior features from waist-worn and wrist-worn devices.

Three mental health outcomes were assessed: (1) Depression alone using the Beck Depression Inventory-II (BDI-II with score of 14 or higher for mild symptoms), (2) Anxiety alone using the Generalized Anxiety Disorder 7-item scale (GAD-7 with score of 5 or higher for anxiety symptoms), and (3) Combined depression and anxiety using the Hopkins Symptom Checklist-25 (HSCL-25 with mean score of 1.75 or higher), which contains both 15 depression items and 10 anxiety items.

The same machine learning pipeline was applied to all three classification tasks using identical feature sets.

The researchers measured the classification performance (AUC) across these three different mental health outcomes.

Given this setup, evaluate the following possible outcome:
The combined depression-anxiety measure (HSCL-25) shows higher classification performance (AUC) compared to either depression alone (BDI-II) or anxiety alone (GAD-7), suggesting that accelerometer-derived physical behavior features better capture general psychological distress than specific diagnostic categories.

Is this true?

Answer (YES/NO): NO